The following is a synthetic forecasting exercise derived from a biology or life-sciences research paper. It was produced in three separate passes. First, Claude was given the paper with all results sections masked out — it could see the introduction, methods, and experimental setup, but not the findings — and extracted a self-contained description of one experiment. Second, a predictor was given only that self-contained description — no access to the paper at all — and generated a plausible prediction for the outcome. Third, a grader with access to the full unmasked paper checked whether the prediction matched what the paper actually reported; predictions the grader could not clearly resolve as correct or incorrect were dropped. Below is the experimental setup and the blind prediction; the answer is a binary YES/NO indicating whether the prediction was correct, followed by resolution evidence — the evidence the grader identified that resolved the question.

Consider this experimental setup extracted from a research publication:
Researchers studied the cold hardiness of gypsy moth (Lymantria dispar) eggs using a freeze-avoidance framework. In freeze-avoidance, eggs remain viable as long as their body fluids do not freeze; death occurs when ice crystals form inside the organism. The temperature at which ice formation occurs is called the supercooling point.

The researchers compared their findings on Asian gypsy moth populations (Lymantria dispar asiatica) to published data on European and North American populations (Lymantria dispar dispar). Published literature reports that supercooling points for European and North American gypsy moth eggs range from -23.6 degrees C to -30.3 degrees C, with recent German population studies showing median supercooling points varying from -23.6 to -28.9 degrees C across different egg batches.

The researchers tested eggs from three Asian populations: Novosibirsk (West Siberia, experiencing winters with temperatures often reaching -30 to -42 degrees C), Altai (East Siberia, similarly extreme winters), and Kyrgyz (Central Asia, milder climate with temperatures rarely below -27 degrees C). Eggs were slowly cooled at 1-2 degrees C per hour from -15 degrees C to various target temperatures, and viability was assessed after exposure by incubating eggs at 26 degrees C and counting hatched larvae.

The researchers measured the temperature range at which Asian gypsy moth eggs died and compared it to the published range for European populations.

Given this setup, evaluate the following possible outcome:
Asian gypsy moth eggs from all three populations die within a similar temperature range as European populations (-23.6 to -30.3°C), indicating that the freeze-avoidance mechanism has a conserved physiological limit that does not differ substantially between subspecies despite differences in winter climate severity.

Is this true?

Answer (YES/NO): YES